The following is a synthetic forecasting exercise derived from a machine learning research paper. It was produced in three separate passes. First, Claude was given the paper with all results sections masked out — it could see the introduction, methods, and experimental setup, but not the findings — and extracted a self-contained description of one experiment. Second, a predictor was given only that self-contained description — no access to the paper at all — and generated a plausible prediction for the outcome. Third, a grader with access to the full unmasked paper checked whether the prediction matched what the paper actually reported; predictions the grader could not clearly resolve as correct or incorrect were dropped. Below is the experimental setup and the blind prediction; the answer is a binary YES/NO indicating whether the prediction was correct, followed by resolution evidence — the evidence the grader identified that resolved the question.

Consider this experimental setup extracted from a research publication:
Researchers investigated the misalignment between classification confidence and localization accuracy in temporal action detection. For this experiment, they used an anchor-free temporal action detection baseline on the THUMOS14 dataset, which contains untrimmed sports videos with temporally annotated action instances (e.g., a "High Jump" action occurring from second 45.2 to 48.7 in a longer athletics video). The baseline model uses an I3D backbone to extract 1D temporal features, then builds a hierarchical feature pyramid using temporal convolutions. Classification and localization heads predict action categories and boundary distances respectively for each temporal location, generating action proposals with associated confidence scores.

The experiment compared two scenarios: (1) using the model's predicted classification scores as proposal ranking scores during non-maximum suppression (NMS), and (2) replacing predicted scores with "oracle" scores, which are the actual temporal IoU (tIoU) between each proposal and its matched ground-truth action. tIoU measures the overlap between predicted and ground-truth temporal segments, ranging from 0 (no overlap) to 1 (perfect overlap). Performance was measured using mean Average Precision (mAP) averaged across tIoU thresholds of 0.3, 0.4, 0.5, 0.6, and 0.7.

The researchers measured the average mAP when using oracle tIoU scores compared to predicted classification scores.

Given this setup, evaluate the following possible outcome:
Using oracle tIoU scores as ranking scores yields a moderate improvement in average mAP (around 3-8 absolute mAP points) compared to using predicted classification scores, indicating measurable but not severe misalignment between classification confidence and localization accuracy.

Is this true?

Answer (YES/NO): NO